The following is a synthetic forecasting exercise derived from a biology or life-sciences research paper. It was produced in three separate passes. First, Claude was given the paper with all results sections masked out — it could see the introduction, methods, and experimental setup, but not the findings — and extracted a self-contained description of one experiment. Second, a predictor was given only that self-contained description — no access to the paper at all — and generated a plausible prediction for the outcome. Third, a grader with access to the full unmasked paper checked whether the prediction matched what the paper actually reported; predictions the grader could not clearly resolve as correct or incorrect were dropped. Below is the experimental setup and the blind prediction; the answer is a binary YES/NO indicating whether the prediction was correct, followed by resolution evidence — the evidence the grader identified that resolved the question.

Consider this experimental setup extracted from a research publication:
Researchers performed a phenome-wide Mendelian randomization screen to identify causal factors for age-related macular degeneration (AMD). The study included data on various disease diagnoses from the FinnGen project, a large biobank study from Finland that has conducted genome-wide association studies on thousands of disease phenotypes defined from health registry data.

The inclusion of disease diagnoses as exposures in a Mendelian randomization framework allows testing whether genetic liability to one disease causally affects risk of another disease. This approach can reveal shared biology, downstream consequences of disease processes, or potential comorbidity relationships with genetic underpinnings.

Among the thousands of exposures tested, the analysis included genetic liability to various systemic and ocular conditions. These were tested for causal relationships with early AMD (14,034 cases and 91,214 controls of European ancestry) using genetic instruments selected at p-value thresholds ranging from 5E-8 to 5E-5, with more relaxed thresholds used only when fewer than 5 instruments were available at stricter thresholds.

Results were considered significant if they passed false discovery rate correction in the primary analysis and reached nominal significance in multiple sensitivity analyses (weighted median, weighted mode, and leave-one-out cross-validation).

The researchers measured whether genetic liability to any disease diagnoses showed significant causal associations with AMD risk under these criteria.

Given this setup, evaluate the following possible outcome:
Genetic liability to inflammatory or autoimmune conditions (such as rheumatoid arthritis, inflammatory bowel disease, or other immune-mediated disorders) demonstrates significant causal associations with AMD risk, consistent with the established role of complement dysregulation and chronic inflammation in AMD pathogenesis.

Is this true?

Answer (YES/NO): YES